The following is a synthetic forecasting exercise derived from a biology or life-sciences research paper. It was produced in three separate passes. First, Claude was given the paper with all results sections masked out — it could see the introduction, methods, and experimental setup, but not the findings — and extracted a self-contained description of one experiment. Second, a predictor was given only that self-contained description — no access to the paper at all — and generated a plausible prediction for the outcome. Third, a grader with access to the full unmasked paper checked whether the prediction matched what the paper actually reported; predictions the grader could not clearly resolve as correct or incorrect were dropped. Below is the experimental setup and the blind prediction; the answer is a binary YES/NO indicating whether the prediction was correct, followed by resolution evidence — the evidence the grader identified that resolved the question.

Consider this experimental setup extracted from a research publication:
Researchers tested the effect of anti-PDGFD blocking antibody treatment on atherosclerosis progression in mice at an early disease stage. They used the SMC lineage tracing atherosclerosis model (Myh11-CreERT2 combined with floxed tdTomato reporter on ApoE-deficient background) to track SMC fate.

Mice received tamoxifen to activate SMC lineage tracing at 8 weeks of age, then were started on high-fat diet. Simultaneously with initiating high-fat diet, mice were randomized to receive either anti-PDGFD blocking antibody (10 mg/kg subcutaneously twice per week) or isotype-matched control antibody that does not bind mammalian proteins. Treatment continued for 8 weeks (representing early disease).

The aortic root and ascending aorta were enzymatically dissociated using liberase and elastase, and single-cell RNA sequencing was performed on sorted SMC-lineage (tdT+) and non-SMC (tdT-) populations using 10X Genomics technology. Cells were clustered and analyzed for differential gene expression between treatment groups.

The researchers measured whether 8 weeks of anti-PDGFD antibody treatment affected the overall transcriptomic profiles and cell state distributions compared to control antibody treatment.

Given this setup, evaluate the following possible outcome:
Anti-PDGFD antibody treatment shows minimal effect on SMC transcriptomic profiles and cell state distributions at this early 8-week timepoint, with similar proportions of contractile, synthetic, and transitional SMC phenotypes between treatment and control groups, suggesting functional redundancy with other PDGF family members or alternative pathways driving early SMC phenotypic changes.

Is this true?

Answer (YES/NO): YES